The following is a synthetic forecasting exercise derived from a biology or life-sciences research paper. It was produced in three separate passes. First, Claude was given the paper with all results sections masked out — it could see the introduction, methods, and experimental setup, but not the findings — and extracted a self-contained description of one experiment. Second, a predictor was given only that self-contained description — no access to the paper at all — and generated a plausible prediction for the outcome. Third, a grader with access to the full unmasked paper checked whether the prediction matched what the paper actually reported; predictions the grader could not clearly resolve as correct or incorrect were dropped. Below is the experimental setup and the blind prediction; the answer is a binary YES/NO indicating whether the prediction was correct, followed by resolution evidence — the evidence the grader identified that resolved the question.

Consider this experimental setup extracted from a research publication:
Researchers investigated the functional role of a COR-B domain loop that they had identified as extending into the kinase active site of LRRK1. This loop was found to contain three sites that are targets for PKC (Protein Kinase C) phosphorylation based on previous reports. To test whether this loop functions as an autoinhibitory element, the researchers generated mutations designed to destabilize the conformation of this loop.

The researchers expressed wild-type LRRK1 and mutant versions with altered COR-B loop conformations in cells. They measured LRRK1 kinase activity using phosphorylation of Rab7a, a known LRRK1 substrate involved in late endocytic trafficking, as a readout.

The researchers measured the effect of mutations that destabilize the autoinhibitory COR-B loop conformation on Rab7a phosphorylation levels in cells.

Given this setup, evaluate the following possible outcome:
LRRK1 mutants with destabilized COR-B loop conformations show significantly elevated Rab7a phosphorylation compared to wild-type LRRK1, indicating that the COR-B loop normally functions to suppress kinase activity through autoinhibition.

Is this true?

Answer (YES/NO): YES